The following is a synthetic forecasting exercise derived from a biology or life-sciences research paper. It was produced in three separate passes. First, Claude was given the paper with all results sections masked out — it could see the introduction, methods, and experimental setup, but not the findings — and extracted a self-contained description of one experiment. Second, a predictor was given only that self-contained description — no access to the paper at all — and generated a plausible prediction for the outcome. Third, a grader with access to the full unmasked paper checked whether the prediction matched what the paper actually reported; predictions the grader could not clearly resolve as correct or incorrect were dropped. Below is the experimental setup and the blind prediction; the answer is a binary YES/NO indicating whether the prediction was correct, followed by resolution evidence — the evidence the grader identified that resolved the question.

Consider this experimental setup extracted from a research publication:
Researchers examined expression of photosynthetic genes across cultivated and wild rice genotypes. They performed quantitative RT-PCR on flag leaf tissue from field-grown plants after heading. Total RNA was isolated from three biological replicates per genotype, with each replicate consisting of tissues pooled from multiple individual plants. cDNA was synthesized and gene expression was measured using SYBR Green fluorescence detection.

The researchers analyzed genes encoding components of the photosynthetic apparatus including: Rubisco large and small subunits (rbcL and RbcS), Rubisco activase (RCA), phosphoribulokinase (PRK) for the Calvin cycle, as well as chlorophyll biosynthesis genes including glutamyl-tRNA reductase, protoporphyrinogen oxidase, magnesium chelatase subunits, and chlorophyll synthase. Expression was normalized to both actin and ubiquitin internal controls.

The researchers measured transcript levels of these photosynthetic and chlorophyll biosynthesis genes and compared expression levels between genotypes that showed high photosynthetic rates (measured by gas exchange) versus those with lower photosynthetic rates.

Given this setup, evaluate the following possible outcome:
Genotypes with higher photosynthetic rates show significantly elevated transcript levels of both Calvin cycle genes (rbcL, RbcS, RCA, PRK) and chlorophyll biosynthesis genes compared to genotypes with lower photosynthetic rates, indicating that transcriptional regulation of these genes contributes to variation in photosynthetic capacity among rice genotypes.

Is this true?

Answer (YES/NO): NO